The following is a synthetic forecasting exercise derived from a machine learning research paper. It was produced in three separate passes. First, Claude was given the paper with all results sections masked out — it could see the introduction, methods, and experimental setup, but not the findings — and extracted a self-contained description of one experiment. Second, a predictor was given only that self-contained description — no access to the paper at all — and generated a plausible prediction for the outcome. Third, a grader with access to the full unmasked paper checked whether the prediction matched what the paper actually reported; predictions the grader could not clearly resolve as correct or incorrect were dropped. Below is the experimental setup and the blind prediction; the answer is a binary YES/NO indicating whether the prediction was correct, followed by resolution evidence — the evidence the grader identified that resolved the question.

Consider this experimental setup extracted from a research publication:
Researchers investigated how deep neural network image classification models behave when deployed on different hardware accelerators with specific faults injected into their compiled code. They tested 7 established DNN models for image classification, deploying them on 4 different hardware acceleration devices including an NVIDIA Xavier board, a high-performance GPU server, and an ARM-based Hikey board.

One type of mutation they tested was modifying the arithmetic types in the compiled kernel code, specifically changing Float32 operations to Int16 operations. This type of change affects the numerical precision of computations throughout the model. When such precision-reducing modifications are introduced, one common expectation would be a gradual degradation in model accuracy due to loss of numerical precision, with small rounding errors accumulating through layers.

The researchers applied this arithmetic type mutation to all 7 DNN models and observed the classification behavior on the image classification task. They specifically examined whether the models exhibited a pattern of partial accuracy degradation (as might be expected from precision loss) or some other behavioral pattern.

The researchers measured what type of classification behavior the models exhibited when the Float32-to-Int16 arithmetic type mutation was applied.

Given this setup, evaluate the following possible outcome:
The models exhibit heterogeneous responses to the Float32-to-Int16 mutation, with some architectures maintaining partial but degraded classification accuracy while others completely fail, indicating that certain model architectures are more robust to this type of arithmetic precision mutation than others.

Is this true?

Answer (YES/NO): NO